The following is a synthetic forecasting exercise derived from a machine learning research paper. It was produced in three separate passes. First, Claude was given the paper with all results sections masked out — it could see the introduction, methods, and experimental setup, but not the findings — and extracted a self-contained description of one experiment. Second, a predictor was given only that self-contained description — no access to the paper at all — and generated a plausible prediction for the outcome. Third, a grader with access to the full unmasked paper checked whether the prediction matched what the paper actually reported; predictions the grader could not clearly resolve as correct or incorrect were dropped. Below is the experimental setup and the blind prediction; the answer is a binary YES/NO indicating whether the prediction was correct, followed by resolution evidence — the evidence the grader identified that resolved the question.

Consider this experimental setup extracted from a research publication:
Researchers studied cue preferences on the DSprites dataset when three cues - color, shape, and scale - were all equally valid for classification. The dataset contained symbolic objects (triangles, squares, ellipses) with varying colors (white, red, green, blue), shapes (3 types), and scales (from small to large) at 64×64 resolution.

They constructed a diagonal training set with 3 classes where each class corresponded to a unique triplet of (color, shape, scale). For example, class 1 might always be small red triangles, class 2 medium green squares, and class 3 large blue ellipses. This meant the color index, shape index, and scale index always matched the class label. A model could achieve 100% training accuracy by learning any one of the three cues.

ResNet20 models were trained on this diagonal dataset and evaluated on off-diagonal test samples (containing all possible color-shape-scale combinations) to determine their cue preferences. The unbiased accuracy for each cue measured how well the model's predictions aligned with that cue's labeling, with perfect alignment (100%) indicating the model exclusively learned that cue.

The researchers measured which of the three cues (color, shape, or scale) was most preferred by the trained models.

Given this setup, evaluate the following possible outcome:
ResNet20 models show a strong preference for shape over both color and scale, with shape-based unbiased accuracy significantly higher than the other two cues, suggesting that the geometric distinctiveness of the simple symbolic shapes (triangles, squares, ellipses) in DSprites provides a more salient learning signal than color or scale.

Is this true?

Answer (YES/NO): NO